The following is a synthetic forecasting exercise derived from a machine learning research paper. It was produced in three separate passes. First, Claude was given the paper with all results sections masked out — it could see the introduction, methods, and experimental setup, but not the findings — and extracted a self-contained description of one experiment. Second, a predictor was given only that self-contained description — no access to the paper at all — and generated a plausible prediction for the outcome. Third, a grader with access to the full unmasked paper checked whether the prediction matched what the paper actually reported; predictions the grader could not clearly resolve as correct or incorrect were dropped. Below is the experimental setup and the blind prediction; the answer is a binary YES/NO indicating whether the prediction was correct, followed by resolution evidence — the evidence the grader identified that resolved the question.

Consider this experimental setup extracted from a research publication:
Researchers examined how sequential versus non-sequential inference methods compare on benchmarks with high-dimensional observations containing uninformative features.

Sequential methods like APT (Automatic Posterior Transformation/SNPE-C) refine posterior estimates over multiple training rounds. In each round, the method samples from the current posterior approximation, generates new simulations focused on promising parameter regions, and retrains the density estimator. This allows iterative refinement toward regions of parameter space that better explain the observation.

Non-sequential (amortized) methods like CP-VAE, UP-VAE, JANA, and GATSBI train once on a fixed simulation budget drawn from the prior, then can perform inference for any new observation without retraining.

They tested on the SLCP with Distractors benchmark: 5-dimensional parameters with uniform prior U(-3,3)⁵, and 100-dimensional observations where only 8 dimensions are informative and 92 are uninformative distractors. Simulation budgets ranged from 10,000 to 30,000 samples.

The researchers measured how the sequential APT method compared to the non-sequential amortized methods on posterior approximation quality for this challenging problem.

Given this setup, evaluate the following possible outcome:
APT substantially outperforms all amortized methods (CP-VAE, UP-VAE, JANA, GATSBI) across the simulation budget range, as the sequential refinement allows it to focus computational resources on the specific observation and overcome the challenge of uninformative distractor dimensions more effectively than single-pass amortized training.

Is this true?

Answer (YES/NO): YES